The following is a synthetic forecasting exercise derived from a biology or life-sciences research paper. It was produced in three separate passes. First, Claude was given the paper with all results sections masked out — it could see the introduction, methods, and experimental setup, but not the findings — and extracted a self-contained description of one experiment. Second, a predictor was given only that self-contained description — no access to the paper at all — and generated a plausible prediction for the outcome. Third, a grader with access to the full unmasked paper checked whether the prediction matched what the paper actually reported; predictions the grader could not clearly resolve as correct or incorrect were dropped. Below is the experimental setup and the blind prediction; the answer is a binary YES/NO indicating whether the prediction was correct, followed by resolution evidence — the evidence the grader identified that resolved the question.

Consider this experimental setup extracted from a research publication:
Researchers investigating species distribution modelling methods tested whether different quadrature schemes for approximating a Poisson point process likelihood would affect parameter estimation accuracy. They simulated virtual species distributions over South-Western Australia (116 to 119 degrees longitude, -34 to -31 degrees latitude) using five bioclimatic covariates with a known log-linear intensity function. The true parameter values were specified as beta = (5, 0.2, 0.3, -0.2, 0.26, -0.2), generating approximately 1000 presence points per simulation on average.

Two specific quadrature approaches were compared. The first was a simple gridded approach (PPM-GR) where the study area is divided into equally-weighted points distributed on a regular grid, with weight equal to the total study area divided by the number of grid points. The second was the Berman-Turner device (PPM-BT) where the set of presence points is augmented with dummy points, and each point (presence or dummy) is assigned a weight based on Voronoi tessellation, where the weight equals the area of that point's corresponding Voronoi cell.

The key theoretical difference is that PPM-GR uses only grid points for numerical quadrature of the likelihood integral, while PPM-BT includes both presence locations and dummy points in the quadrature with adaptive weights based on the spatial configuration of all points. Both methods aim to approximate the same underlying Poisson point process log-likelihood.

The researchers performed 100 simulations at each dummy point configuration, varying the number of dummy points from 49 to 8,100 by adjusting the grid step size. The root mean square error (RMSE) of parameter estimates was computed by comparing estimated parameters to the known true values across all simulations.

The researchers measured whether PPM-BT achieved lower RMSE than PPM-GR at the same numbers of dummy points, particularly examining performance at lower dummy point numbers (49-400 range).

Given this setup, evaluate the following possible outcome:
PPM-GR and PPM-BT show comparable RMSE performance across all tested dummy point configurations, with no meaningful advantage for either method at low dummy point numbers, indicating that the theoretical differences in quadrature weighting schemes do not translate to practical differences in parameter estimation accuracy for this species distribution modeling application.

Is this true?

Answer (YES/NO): NO